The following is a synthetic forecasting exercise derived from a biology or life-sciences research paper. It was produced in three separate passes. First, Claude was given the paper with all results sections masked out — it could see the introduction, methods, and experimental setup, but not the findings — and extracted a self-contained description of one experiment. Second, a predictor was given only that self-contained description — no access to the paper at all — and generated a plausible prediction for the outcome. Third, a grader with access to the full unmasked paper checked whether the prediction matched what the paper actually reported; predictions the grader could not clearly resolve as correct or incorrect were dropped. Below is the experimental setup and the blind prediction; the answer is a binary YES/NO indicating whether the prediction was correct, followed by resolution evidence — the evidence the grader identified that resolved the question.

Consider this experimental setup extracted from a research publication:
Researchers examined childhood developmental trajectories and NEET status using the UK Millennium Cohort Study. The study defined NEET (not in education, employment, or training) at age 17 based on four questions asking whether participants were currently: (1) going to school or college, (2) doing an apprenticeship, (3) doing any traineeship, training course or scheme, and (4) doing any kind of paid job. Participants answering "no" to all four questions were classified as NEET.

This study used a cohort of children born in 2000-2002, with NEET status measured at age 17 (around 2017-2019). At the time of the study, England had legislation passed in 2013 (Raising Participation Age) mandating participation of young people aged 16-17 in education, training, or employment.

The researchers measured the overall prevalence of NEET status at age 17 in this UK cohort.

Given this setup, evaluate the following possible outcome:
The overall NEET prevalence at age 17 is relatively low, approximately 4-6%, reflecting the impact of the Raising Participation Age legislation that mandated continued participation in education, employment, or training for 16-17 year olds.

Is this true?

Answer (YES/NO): NO